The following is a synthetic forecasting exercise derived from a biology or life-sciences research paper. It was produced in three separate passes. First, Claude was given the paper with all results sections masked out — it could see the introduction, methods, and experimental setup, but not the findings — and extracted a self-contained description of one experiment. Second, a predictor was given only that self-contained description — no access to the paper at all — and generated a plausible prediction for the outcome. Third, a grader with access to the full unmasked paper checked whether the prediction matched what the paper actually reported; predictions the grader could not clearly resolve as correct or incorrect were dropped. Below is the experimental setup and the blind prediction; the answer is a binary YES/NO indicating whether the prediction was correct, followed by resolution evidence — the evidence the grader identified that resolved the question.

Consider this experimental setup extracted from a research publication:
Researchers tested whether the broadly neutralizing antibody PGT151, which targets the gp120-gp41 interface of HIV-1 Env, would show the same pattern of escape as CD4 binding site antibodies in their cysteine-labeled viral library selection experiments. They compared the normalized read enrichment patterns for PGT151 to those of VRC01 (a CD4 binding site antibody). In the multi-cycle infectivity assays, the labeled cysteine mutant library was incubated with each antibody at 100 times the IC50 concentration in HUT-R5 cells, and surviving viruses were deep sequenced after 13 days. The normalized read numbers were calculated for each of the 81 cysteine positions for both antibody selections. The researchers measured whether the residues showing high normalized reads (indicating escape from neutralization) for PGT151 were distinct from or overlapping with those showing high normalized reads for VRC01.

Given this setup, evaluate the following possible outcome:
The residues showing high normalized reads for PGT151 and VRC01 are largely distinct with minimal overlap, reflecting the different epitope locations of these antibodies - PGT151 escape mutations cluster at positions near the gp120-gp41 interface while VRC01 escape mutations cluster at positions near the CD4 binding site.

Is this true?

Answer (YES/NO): YES